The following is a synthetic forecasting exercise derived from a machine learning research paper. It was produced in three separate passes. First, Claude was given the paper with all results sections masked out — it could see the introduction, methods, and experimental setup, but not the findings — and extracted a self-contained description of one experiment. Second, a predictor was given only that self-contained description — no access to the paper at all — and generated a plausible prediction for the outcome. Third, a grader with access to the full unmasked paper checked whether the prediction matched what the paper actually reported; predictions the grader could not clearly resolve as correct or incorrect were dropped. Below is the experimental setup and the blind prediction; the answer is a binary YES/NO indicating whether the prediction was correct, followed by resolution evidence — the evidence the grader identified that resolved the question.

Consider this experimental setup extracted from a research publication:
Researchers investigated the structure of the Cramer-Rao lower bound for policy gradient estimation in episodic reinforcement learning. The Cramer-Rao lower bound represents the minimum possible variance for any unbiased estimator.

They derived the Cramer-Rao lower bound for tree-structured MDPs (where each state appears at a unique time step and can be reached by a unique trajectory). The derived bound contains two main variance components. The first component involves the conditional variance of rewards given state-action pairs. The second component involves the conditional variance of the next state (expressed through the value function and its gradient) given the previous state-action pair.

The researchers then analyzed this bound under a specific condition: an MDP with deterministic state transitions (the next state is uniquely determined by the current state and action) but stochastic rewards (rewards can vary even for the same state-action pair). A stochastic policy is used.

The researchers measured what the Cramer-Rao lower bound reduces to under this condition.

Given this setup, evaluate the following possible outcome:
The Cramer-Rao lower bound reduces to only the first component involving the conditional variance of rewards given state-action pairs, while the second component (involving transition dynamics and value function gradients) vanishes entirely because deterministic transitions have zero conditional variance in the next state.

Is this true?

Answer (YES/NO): YES